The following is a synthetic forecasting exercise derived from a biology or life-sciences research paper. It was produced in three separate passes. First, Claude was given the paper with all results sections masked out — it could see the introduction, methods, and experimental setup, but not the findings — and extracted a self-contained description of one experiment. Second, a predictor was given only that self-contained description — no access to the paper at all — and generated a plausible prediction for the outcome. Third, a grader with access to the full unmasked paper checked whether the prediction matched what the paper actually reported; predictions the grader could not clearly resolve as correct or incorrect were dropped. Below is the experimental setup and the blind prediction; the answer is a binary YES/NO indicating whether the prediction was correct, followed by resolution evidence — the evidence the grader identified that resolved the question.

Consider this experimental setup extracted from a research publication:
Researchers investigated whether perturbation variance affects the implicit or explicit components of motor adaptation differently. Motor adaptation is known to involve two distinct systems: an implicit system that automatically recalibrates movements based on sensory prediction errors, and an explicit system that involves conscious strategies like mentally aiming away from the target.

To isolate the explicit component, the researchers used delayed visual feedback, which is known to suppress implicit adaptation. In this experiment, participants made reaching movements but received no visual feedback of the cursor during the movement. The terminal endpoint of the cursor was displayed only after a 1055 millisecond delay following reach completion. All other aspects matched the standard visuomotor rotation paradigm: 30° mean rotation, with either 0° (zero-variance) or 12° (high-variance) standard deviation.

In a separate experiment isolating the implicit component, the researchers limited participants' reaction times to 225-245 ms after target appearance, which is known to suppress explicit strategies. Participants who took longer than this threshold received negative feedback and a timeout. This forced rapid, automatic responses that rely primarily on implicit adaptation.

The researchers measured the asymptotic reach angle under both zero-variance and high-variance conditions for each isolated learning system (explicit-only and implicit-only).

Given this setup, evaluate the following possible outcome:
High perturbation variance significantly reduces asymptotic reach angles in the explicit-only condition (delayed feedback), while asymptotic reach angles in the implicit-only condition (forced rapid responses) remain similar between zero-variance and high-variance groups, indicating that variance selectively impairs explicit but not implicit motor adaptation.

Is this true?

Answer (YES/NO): NO